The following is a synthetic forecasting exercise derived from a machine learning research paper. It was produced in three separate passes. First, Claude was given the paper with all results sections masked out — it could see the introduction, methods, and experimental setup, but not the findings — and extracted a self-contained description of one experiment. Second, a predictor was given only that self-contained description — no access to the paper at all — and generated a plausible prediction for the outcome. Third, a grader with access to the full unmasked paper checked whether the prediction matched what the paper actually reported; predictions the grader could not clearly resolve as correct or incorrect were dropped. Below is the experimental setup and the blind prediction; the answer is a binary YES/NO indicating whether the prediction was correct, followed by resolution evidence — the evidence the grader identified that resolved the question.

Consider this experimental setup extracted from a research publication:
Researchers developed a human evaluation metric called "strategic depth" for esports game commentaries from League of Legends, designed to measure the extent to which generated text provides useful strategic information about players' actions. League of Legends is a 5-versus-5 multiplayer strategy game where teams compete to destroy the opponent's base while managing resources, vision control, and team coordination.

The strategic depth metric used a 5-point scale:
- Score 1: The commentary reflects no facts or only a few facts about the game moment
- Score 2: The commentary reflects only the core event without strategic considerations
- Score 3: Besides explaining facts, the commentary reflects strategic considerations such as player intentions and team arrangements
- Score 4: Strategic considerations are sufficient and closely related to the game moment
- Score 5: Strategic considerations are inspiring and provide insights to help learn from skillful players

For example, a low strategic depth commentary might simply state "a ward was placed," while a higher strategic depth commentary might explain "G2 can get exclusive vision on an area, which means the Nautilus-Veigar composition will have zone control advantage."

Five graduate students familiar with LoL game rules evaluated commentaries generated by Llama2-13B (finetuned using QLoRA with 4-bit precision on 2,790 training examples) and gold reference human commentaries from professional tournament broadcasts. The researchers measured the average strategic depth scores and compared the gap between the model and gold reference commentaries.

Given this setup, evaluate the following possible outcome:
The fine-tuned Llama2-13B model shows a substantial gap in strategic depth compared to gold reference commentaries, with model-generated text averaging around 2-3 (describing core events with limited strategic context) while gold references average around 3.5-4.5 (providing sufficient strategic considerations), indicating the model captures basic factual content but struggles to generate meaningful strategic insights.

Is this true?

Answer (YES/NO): NO